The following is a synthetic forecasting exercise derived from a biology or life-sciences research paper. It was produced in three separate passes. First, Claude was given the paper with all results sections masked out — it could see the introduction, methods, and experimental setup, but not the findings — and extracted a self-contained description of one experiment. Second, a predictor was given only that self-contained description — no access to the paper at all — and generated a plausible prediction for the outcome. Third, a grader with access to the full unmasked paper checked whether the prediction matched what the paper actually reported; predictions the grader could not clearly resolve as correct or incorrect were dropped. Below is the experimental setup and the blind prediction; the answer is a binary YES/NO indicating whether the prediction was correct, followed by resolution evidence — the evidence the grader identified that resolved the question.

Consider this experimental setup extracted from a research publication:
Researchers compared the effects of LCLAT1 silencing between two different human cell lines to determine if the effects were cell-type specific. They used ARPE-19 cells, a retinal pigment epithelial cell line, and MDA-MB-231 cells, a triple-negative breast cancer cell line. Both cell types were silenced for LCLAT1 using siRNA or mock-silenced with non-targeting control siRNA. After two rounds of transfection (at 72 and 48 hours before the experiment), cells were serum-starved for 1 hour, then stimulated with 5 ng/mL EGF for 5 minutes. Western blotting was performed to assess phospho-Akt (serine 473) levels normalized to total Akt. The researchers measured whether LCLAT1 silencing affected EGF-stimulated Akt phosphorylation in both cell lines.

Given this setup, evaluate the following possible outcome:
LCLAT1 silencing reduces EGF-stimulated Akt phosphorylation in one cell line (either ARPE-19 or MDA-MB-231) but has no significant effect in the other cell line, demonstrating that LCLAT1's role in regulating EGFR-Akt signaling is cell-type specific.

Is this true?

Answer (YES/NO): NO